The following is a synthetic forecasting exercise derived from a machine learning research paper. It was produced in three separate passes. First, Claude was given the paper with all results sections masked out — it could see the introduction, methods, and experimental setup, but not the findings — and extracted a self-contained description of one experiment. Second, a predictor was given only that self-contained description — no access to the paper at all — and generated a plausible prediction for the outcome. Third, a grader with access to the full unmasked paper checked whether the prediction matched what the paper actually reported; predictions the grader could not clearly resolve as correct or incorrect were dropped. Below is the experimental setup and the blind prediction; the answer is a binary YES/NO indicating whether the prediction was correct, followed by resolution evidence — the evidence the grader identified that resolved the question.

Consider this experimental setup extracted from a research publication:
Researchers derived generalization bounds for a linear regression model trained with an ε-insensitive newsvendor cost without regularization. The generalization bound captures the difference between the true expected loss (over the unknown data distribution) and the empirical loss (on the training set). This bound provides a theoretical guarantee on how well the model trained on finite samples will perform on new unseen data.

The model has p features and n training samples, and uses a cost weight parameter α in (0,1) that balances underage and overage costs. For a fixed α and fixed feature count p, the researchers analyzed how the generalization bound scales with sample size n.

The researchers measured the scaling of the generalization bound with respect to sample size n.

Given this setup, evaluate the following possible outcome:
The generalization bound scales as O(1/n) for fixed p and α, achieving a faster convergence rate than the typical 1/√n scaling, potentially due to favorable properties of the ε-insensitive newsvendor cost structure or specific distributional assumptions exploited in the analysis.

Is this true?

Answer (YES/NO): NO